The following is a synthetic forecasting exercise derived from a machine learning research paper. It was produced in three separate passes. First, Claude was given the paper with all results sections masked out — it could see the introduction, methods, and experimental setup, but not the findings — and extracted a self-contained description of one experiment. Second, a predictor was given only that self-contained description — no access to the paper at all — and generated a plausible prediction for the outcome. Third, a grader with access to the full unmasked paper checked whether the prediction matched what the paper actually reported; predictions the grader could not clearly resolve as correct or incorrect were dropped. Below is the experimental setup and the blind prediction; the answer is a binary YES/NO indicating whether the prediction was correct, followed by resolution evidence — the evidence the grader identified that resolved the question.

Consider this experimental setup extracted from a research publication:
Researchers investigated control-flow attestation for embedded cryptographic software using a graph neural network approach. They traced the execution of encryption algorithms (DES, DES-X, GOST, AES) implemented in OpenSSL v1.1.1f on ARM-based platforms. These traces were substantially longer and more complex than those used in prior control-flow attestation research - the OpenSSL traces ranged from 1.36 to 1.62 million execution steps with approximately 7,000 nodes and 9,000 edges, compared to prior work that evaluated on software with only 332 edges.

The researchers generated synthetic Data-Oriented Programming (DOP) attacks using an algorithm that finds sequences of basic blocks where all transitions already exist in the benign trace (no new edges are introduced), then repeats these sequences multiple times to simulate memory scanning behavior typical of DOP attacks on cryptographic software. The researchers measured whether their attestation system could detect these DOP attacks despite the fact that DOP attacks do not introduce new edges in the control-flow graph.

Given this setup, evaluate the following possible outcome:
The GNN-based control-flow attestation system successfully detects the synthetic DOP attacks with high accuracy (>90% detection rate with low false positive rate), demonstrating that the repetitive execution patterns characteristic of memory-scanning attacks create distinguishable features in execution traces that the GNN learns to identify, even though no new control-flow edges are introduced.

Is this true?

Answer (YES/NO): NO